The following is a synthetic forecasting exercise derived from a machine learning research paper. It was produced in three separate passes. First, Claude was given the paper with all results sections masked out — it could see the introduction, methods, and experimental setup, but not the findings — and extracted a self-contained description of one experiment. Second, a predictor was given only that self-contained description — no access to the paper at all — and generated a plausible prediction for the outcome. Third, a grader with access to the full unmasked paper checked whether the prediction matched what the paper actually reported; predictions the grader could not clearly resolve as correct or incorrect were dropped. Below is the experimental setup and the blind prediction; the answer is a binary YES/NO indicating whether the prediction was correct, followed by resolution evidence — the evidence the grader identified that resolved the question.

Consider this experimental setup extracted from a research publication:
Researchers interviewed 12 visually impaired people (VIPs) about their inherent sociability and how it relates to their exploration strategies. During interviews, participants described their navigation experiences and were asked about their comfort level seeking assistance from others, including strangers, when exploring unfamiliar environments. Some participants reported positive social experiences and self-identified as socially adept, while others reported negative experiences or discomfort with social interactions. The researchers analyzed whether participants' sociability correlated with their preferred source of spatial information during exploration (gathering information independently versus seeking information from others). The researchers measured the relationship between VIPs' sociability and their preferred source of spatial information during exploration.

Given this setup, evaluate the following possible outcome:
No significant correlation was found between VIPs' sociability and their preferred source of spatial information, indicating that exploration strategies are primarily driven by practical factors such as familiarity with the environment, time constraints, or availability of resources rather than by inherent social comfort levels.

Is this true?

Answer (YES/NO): NO